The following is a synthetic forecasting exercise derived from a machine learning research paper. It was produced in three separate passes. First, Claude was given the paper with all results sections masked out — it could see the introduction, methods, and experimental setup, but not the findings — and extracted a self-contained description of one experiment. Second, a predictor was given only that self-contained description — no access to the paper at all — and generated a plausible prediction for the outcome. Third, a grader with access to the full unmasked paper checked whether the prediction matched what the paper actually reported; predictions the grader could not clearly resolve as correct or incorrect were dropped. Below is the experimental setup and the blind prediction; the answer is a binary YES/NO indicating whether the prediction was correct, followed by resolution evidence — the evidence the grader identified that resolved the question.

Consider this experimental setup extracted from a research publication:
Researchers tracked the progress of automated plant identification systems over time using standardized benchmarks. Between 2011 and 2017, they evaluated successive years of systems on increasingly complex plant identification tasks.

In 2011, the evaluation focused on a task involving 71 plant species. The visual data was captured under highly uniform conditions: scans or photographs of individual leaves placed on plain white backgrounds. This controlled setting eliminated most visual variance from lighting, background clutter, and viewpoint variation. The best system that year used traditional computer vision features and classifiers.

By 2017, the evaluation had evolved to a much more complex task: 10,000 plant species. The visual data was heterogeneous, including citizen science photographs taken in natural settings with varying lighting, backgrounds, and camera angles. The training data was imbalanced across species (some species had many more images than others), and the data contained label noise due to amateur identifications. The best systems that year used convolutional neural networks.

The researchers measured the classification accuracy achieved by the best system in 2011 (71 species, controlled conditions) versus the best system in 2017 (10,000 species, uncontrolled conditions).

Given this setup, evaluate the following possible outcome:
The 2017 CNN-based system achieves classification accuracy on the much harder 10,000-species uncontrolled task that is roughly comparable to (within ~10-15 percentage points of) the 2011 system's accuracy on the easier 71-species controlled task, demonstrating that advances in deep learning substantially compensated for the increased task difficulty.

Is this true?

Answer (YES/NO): NO